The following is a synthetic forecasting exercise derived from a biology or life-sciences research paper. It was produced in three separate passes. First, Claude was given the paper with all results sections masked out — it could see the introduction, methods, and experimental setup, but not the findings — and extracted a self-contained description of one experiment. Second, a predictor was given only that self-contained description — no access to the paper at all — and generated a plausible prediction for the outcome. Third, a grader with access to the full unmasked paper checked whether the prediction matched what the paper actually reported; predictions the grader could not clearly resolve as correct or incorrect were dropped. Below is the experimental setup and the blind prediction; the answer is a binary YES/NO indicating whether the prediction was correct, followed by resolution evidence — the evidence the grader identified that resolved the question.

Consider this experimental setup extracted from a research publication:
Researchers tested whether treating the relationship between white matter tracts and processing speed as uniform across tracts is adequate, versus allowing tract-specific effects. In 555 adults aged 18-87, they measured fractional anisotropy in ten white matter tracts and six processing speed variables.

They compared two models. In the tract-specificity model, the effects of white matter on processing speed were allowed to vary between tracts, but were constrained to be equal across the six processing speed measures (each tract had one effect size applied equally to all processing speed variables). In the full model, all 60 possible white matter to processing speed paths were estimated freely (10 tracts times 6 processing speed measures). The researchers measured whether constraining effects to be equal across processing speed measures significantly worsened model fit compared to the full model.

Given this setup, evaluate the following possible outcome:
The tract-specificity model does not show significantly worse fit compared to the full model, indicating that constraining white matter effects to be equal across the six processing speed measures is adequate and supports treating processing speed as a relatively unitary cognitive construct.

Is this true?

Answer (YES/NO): NO